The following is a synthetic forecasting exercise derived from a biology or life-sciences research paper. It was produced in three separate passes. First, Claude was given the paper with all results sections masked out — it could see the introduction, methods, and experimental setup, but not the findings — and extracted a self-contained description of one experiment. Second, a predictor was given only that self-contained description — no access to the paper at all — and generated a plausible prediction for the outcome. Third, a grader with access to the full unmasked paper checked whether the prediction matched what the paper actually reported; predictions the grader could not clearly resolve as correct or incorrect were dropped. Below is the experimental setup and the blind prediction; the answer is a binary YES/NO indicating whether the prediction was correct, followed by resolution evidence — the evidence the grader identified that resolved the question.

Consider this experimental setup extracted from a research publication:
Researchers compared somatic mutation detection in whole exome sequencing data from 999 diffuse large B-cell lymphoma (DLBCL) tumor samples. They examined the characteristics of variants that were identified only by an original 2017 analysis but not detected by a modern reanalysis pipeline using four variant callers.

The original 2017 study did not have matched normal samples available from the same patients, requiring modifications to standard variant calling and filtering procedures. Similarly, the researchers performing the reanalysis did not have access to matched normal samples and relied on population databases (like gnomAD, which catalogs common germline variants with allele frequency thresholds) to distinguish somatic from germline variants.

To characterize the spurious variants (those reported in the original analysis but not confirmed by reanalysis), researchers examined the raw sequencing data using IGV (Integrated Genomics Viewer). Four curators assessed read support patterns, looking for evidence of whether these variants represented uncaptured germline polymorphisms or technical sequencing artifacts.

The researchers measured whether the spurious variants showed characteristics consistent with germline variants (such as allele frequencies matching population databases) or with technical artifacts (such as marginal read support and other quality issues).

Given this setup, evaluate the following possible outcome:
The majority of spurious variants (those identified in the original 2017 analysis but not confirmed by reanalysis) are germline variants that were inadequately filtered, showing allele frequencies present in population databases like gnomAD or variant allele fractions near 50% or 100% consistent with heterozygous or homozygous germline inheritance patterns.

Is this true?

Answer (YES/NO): NO